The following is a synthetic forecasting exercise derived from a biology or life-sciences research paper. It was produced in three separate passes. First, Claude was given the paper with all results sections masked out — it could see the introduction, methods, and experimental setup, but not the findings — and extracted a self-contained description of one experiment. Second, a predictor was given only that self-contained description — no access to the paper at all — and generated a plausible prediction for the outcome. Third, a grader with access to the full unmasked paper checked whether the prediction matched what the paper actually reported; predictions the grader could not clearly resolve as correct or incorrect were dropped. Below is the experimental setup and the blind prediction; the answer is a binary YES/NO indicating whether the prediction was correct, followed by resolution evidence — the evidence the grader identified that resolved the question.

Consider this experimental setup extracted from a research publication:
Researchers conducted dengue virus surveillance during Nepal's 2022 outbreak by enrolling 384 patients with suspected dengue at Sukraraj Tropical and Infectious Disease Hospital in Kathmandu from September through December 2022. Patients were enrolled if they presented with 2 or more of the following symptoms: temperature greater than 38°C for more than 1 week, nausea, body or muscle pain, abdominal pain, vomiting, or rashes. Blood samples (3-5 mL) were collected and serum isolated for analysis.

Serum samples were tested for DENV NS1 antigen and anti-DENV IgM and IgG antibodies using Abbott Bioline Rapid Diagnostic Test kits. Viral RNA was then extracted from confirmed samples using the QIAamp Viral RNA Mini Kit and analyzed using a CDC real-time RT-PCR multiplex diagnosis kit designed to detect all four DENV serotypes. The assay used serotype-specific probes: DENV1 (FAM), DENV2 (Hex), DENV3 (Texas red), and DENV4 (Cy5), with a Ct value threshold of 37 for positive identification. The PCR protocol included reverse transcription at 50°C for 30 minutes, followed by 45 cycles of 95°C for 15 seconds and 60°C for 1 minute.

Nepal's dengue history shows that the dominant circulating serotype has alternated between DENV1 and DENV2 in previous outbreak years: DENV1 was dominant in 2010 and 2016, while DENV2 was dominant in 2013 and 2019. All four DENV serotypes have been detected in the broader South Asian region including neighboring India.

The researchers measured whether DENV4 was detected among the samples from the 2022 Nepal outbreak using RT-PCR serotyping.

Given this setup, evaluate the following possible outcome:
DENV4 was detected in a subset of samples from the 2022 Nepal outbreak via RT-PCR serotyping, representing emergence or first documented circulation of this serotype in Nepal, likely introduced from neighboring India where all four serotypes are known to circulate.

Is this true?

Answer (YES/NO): NO